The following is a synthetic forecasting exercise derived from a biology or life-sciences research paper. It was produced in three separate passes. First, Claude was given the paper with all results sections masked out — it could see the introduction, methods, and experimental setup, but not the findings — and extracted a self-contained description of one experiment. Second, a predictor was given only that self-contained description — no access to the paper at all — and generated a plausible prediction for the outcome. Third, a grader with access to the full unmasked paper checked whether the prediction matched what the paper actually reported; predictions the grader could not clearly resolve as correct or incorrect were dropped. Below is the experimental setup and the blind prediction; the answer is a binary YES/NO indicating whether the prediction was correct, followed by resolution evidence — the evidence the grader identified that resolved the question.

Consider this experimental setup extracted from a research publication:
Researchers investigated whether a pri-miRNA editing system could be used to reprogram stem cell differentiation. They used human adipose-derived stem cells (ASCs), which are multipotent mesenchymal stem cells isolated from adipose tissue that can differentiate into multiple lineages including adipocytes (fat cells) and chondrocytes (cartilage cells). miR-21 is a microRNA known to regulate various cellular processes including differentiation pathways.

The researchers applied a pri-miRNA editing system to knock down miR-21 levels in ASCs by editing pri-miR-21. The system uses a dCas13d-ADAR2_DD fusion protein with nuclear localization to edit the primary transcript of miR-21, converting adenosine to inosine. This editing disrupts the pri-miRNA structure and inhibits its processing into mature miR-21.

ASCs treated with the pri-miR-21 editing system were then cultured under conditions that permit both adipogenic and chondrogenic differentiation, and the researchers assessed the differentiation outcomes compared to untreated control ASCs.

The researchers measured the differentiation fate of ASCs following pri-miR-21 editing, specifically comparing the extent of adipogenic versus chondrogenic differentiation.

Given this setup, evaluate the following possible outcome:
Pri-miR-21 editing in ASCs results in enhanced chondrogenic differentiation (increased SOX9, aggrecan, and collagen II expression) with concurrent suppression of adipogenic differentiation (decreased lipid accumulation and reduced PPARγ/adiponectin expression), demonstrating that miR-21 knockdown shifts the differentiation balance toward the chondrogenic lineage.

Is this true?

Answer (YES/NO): YES